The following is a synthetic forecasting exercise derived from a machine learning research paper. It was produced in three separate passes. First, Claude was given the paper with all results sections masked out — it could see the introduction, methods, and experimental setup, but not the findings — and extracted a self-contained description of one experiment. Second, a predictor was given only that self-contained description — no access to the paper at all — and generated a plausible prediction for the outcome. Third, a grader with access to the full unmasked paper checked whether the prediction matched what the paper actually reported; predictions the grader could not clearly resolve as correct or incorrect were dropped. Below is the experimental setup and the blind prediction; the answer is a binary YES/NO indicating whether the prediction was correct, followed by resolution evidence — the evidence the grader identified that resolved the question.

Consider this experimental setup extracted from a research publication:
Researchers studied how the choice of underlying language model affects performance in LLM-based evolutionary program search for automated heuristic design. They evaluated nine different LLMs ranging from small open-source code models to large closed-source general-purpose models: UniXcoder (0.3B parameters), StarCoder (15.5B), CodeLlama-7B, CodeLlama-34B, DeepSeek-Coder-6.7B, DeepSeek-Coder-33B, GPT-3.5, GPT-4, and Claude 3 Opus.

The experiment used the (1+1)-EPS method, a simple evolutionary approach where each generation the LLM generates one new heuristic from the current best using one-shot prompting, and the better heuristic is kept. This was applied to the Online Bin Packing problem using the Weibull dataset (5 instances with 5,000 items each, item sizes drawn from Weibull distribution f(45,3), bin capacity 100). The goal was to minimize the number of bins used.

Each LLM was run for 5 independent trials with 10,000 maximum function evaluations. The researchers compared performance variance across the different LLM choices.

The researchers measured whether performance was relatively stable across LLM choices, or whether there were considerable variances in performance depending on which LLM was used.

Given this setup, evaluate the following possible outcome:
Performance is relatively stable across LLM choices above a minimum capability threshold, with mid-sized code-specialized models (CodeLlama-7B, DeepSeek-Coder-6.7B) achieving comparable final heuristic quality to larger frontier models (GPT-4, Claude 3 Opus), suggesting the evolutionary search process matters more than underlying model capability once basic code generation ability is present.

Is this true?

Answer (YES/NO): NO